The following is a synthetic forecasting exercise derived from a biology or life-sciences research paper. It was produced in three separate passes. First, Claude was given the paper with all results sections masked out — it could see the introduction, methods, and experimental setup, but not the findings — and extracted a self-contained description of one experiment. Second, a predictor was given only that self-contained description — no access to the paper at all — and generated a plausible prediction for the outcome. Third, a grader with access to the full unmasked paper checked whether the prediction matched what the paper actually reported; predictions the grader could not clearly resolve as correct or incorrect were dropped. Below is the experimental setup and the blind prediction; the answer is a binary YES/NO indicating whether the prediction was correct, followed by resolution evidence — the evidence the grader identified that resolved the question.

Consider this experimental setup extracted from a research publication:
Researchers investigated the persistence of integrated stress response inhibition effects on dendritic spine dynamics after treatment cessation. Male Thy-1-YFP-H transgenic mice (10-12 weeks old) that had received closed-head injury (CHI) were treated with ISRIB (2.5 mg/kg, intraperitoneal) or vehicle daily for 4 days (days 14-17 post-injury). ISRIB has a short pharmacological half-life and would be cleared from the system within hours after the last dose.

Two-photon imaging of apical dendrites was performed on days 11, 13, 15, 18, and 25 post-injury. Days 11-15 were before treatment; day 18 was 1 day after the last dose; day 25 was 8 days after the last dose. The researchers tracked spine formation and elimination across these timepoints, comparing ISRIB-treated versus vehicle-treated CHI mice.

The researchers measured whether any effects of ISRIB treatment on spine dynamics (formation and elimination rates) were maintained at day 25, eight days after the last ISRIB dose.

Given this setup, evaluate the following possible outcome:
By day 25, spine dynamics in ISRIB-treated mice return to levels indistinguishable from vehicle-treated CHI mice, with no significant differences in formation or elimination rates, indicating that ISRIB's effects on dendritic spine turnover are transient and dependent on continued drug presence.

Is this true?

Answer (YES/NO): NO